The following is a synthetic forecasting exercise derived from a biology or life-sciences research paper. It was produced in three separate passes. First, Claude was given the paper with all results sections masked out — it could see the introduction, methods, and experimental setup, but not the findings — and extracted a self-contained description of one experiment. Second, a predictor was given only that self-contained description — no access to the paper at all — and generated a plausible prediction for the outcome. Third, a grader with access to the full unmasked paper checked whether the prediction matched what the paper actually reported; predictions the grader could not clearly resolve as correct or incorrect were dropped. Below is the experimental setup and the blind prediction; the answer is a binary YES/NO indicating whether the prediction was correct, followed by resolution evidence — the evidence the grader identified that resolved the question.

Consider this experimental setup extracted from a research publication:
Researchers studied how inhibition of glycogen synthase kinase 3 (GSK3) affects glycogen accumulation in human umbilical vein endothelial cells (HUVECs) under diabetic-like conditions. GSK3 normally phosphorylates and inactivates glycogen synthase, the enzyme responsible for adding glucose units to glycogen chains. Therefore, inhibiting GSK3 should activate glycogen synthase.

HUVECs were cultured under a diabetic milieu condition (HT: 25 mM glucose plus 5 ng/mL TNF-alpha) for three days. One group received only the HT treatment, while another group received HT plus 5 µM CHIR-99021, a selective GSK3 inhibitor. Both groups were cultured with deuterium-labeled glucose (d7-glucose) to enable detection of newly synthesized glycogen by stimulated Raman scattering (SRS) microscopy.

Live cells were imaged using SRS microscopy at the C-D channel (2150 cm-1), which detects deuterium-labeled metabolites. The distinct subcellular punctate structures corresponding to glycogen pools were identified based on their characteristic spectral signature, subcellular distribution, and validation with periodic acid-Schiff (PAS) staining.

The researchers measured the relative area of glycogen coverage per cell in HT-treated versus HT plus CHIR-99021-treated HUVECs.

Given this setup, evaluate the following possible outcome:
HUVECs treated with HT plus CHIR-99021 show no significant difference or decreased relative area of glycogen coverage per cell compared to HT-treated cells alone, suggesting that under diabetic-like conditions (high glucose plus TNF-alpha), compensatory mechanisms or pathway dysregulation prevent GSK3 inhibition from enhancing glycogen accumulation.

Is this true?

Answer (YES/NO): NO